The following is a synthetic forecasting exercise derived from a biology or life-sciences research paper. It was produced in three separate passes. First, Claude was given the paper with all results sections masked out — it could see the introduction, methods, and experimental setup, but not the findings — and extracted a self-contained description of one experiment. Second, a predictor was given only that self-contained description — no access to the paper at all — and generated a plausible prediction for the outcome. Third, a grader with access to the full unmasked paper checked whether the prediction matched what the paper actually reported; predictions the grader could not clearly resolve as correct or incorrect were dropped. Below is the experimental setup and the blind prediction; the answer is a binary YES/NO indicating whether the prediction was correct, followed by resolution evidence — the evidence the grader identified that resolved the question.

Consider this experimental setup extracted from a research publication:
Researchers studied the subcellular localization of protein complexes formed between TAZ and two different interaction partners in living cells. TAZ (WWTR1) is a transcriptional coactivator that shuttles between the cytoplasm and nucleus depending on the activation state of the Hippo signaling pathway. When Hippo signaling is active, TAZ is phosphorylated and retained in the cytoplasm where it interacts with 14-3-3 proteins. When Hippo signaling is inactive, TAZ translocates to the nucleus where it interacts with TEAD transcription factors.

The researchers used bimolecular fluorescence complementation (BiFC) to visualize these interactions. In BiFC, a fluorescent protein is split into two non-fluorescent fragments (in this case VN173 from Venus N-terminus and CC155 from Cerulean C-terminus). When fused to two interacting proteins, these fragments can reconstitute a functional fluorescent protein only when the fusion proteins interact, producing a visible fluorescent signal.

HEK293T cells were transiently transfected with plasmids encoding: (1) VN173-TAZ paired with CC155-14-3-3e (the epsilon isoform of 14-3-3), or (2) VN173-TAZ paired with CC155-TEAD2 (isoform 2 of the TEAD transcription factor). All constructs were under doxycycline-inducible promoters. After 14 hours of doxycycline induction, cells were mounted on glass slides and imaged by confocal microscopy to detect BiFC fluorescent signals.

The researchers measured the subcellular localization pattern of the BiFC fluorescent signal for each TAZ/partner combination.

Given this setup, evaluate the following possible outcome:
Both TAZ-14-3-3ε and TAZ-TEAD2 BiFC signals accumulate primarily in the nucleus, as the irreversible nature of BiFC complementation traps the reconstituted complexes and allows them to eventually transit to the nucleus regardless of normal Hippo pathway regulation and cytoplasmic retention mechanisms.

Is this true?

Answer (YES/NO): NO